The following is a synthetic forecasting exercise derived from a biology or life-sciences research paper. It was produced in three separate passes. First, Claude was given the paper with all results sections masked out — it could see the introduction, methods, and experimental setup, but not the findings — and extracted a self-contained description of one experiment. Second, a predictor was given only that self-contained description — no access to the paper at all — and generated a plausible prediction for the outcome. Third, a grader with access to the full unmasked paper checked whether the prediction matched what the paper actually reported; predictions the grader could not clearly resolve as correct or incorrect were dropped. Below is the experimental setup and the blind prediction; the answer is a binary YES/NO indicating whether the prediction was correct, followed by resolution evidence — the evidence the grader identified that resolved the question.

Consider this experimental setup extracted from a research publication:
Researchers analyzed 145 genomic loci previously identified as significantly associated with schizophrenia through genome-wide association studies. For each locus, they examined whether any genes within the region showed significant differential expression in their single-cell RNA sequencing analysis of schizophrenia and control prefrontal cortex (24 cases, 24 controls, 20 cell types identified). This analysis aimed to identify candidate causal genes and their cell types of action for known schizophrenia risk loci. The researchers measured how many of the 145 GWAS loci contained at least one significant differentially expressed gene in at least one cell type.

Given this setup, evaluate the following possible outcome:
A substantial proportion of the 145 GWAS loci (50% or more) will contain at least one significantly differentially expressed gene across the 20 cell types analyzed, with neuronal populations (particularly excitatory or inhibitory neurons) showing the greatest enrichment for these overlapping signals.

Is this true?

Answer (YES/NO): NO